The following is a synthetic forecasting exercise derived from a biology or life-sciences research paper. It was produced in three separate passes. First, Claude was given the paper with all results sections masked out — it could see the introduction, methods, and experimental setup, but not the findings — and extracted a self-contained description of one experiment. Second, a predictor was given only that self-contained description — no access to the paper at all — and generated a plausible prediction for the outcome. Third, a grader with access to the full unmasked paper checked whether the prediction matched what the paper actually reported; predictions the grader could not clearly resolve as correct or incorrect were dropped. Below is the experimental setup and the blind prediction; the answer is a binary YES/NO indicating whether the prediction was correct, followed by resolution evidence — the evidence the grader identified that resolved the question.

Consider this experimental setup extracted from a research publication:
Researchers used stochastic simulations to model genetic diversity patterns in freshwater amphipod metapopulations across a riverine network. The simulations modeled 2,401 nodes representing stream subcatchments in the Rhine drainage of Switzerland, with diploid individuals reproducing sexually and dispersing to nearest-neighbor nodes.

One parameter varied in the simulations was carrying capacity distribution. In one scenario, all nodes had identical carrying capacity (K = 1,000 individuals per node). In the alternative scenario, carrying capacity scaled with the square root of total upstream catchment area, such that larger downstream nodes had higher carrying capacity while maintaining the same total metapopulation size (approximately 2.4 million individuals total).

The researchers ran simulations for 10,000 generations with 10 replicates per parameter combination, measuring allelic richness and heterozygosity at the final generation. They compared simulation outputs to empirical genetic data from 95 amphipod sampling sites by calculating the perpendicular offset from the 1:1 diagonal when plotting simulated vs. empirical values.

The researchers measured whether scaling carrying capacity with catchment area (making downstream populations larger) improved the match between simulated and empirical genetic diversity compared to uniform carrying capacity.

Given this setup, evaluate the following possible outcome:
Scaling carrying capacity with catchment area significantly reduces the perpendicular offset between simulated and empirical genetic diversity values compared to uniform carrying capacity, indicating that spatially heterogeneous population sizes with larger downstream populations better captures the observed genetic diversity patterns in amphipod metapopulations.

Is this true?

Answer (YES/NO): NO